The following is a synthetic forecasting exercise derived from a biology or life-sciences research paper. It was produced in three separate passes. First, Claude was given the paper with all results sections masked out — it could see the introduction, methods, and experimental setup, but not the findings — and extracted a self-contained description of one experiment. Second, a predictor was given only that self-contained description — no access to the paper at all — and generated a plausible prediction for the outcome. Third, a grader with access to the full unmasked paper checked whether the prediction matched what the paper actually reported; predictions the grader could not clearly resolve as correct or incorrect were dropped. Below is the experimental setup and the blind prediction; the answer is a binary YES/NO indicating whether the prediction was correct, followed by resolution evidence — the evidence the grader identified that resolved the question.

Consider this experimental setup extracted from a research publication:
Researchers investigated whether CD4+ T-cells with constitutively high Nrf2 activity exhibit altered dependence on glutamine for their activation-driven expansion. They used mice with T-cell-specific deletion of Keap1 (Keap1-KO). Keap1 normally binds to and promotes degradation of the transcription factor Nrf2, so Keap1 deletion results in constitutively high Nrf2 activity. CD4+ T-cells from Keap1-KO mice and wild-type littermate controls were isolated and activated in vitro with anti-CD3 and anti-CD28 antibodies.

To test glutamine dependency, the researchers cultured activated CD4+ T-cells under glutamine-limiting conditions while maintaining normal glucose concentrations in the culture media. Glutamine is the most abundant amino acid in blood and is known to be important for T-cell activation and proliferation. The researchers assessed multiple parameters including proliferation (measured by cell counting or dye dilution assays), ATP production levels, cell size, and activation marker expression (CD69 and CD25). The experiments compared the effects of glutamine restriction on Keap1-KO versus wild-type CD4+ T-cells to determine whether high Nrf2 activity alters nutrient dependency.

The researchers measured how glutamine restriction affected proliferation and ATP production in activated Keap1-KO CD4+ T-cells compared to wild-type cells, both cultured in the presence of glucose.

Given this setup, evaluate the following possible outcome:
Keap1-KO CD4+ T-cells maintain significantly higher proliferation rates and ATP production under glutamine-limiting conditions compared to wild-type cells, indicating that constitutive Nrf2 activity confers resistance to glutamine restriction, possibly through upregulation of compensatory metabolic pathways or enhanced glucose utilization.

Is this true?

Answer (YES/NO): NO